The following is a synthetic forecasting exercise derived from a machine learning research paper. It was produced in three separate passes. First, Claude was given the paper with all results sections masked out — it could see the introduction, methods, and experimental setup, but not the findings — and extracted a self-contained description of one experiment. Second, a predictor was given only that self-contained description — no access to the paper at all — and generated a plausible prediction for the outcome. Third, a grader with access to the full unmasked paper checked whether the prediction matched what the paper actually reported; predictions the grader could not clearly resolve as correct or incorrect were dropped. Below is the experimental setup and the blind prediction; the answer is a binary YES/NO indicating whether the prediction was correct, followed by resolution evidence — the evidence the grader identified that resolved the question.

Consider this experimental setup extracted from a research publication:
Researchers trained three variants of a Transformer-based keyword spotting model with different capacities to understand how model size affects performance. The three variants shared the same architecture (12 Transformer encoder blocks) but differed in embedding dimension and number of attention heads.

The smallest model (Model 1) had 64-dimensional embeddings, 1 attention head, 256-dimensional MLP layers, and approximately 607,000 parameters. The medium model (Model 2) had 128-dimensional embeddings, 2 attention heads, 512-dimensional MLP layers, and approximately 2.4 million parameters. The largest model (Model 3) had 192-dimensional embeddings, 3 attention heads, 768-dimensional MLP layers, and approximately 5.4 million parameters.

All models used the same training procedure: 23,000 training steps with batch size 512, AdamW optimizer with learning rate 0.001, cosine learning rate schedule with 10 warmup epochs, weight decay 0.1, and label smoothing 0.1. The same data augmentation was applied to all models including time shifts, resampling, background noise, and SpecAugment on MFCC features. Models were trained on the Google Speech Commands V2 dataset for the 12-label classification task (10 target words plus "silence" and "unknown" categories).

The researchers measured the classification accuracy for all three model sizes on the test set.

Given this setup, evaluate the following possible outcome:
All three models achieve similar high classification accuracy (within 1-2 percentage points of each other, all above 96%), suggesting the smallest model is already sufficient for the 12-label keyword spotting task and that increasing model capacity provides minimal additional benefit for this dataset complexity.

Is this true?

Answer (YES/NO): NO